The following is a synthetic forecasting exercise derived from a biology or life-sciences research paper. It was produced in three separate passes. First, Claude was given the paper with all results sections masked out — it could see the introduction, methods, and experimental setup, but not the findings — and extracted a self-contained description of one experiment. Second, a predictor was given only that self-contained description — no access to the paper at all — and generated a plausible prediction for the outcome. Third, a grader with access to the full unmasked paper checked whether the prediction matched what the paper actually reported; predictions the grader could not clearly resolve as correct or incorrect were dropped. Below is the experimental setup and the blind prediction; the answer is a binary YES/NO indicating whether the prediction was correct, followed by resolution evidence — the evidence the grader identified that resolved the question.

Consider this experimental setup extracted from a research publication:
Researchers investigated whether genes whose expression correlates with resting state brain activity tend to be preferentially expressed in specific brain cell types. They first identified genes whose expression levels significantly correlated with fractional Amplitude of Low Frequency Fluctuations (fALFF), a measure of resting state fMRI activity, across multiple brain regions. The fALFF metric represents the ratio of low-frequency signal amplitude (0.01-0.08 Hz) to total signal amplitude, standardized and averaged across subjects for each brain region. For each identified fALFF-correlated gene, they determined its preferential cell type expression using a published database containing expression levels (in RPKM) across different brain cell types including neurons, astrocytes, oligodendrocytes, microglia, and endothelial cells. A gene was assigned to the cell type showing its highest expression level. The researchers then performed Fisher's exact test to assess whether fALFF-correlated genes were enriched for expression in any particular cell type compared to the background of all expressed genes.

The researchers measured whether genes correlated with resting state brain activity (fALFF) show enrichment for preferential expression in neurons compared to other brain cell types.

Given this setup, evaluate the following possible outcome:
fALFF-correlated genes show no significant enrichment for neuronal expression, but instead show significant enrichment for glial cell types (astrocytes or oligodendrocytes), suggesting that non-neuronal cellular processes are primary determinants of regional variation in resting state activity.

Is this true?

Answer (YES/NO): NO